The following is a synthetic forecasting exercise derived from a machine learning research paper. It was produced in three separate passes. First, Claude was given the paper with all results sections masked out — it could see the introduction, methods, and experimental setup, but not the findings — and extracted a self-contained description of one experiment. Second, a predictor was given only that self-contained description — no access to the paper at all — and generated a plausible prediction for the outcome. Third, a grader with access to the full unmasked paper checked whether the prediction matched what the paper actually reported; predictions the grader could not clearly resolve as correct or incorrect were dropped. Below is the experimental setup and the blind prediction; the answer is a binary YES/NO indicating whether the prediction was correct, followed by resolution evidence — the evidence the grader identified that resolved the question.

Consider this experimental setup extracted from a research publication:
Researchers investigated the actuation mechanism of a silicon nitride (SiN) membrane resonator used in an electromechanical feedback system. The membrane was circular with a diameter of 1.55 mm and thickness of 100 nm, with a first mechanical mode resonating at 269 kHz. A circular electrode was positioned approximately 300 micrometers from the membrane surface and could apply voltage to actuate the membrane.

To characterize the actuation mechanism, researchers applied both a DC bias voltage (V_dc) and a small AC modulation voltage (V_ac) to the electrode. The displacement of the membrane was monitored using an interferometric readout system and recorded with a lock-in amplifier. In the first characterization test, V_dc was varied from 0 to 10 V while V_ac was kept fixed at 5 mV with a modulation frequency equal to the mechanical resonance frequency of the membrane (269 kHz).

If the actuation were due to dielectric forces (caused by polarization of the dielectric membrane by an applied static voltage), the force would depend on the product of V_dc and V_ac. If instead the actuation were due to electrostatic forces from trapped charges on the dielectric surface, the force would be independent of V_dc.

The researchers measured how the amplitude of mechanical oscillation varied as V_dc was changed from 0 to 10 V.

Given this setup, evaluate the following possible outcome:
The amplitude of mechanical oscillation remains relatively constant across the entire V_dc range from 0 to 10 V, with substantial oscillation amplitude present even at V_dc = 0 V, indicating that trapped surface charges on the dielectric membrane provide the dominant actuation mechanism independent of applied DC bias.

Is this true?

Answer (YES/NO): YES